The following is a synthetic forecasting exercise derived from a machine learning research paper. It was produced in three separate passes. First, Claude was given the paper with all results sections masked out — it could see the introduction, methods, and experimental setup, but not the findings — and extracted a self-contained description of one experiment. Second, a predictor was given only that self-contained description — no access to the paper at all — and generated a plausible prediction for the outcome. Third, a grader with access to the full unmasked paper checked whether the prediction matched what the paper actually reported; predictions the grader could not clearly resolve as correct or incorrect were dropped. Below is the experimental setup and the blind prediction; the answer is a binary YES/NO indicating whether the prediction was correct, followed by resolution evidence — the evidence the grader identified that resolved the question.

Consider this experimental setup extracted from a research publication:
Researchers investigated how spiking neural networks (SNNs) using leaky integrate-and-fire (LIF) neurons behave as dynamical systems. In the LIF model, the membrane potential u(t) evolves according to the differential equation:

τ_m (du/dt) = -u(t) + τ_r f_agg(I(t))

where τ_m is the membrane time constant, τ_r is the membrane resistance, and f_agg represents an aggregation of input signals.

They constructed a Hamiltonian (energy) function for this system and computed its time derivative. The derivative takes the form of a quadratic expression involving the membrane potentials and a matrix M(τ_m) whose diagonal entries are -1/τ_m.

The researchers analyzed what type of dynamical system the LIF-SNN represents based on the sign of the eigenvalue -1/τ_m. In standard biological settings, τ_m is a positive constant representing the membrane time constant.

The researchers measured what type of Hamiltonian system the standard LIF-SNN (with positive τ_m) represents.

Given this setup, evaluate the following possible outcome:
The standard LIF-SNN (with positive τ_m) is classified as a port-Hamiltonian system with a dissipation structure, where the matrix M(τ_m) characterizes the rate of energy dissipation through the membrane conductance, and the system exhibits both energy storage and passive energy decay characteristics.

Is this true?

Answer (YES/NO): NO